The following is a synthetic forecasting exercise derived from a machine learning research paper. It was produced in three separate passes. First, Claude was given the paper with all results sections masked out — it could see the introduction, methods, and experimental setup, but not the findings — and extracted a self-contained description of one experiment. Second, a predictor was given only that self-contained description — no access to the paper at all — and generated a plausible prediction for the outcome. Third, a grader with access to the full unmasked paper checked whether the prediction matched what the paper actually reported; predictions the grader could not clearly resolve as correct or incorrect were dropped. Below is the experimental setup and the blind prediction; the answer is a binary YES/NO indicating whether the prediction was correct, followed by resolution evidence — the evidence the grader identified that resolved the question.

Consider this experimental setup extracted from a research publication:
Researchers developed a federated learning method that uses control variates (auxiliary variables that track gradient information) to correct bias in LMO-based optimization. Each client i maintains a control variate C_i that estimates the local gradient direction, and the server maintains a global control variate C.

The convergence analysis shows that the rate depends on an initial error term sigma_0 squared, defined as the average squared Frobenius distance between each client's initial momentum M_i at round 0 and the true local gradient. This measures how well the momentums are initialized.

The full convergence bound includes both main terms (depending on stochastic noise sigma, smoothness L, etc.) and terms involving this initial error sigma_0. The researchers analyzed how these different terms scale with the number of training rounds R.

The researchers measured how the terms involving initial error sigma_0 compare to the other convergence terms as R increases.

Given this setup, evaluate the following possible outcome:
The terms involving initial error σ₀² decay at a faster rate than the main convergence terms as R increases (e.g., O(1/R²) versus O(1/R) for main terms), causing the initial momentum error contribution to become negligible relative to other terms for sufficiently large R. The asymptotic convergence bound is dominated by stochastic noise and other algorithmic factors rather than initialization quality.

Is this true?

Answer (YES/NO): YES